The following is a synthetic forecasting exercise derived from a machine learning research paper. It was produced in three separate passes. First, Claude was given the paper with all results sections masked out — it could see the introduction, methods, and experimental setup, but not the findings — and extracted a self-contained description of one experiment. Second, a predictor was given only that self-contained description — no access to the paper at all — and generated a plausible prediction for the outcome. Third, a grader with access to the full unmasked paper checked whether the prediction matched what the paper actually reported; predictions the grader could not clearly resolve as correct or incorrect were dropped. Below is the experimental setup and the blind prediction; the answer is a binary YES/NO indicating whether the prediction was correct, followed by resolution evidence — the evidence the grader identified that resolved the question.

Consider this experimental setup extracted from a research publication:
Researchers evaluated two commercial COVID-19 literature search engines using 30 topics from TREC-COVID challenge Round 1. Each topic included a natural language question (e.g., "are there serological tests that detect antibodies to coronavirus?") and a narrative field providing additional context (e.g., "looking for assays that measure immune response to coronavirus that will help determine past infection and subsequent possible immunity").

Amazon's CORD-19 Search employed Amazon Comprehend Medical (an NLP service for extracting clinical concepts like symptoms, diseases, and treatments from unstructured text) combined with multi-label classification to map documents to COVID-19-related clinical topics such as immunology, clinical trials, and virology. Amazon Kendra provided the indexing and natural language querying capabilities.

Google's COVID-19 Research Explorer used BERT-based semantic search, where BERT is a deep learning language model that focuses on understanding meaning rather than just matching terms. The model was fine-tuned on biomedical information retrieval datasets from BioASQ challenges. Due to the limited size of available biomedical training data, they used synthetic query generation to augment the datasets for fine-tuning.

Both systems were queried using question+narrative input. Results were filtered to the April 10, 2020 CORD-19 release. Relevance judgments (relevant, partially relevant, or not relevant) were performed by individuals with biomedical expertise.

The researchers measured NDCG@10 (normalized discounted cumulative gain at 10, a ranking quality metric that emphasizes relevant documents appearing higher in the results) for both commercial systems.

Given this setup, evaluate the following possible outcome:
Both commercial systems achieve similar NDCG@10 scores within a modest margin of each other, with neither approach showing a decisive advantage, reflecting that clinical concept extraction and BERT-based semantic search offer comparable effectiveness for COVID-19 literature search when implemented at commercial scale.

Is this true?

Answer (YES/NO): NO